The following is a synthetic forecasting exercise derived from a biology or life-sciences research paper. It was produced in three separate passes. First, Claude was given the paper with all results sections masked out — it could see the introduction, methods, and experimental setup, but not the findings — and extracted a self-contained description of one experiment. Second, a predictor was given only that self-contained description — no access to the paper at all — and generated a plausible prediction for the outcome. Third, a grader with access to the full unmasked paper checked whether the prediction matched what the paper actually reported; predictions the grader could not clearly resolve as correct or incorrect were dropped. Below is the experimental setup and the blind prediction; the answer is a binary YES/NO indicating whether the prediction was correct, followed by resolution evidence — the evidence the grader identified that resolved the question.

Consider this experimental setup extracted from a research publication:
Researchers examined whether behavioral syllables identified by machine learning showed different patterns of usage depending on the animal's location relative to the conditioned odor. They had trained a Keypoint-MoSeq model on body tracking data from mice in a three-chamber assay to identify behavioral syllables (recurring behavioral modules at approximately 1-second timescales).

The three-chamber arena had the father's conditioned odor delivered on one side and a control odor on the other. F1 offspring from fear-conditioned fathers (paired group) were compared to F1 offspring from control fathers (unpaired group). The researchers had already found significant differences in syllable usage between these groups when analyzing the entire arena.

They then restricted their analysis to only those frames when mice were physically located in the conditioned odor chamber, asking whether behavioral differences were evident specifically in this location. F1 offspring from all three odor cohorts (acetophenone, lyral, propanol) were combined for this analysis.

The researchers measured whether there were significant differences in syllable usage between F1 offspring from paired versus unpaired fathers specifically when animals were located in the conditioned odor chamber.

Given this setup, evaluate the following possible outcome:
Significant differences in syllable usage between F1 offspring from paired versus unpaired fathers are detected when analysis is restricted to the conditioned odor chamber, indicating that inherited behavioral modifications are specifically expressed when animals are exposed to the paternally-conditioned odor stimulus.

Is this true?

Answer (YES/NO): YES